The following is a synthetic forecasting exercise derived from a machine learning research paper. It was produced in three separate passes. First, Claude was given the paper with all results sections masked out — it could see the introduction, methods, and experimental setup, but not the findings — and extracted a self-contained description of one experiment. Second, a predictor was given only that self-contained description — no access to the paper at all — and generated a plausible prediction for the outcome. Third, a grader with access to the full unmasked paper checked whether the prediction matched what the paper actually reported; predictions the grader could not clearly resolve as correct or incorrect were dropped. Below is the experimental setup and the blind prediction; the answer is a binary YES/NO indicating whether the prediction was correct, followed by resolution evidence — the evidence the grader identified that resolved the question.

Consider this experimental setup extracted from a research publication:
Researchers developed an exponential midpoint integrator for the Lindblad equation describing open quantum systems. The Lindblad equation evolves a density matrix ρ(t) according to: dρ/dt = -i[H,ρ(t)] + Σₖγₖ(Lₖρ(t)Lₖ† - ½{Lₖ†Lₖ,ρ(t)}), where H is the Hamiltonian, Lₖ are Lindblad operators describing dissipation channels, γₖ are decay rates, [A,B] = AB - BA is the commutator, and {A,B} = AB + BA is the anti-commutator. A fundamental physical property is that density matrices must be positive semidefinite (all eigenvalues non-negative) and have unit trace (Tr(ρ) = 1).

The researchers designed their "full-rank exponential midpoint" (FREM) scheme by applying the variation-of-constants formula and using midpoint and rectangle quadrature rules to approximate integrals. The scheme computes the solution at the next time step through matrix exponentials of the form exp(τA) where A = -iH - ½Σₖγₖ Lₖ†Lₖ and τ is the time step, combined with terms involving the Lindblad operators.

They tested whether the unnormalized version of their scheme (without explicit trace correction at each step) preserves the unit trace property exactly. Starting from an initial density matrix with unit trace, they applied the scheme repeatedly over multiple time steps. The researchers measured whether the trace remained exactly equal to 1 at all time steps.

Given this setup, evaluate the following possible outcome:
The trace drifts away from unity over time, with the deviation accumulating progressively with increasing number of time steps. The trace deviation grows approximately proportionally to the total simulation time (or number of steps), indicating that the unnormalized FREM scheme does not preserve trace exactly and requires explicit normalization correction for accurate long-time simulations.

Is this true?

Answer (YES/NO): YES